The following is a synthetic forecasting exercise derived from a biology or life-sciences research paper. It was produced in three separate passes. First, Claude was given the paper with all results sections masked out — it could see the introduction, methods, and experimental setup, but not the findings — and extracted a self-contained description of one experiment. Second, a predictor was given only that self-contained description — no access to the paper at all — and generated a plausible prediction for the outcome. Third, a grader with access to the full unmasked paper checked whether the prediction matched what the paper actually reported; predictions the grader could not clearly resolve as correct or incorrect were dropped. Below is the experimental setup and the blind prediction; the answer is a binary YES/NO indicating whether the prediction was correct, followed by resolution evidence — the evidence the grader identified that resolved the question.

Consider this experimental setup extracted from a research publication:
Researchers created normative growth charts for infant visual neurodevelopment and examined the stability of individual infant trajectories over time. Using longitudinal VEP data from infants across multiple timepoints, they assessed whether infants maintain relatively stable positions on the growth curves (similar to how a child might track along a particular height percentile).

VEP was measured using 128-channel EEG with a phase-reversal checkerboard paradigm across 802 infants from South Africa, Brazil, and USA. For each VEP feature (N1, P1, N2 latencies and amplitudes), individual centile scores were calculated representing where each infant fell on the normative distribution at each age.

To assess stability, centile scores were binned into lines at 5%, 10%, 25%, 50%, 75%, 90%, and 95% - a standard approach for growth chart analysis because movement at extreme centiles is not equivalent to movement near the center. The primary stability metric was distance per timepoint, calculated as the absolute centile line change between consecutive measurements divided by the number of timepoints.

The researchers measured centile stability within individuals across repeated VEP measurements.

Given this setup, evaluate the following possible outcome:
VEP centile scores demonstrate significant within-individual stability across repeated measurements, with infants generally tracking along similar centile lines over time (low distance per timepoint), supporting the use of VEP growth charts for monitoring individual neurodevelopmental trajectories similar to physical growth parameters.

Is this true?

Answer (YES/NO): YES